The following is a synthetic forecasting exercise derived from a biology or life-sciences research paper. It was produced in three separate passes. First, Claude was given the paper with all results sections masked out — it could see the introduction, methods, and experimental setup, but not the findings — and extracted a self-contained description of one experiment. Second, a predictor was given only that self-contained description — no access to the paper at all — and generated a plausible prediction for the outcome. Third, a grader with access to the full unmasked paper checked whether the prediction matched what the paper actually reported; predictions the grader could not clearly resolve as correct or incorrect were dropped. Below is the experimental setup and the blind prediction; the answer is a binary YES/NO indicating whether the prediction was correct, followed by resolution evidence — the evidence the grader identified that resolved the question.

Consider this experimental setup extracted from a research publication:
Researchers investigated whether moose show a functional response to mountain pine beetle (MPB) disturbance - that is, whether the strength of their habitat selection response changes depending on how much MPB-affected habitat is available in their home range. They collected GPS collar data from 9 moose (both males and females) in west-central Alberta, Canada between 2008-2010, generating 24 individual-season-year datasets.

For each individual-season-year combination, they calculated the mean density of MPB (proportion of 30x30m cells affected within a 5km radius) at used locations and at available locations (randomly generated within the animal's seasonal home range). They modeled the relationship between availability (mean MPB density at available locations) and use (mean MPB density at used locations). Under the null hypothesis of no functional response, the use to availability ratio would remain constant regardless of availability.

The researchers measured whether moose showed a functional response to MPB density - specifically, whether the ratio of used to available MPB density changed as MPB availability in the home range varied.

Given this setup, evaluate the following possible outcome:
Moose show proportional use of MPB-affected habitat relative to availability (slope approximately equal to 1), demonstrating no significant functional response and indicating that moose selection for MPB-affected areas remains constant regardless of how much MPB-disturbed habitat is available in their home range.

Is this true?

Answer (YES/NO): YES